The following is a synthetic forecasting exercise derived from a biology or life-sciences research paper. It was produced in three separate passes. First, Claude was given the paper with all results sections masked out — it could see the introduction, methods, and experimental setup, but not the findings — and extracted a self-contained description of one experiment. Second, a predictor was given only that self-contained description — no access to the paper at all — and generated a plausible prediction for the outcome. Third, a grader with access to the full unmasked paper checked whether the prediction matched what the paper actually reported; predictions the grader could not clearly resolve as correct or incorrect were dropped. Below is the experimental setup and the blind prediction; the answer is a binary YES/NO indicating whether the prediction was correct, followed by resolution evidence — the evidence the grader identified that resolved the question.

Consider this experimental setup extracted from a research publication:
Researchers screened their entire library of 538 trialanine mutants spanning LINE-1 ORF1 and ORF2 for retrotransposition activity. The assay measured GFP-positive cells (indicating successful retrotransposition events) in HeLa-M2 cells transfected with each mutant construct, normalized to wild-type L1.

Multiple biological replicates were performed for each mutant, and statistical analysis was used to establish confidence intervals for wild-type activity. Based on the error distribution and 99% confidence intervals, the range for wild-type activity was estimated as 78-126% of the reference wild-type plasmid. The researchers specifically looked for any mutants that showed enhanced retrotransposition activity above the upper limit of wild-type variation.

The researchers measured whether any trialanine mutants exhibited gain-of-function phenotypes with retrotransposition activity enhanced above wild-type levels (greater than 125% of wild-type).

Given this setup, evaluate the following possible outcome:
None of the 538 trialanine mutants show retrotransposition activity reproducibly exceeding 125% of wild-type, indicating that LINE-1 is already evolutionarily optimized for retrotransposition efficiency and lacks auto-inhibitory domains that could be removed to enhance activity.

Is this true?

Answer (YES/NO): YES